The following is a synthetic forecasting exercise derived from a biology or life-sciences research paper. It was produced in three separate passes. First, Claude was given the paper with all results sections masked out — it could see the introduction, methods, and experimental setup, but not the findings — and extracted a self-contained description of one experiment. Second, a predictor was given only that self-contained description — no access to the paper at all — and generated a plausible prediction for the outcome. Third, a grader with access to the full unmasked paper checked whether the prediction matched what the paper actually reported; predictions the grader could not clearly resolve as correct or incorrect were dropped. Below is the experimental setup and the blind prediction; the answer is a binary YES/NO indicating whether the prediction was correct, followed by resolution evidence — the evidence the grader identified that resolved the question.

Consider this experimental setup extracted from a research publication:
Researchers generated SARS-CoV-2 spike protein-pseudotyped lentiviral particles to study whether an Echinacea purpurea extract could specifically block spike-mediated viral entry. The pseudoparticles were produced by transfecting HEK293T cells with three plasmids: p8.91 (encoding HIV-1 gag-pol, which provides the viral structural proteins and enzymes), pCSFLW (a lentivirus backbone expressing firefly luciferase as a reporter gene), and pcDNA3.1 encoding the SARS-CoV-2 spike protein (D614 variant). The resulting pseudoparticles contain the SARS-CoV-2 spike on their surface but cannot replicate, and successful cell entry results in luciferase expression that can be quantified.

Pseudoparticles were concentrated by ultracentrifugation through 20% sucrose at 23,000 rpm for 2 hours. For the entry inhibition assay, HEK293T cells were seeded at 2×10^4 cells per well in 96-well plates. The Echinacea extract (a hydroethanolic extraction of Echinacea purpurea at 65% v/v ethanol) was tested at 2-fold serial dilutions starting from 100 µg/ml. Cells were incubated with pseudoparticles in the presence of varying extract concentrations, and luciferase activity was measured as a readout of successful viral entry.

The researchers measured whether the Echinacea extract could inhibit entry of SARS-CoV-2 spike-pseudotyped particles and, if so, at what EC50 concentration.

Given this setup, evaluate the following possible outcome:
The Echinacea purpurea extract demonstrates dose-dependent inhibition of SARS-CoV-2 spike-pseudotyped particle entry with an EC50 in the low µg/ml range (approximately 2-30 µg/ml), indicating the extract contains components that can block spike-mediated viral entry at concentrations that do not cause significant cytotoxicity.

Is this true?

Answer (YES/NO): YES